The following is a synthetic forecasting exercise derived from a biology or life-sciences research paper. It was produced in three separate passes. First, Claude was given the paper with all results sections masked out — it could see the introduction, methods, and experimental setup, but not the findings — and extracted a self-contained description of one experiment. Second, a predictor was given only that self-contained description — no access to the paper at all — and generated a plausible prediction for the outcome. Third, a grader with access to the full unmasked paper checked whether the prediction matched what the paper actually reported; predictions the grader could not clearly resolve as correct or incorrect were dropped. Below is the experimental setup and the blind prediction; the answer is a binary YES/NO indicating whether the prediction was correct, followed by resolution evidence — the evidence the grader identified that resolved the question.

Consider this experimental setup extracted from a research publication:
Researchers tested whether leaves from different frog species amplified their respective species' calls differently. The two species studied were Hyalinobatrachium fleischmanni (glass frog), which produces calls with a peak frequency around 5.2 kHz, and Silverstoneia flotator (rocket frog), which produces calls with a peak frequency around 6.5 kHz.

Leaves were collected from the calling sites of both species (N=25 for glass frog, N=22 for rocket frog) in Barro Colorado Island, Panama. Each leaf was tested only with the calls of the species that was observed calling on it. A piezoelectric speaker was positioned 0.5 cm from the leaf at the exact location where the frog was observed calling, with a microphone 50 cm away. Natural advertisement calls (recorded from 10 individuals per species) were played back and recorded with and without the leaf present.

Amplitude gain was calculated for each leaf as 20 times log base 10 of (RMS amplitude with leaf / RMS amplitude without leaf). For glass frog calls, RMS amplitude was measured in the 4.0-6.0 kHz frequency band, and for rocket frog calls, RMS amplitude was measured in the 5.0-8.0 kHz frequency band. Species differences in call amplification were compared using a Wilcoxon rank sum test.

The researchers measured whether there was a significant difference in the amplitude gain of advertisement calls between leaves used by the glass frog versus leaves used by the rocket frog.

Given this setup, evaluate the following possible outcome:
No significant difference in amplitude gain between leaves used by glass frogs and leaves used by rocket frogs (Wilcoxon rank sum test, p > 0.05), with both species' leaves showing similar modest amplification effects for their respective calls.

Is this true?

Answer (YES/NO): NO